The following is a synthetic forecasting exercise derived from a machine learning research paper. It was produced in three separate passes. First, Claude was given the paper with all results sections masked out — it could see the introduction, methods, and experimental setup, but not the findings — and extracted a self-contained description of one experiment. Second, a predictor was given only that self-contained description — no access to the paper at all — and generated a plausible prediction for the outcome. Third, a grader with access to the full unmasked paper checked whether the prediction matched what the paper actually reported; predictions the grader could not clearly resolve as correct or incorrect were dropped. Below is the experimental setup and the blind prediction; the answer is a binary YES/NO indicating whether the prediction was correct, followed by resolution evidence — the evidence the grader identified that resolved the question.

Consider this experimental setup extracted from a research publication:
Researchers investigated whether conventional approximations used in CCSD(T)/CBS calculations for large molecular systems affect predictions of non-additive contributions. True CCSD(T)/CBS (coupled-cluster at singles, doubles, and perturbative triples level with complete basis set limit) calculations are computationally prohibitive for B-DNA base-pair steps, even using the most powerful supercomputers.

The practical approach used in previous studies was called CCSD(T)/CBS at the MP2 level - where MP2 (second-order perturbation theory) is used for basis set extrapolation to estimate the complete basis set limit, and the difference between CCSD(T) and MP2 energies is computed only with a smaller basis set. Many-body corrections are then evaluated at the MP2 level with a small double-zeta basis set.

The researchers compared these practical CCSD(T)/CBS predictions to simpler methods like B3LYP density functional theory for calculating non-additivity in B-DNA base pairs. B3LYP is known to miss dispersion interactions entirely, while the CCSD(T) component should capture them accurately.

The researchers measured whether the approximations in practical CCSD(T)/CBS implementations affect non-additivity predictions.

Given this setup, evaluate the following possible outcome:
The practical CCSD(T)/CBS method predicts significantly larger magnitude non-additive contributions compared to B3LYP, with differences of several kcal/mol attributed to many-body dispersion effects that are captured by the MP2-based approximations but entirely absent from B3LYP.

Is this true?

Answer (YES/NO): NO